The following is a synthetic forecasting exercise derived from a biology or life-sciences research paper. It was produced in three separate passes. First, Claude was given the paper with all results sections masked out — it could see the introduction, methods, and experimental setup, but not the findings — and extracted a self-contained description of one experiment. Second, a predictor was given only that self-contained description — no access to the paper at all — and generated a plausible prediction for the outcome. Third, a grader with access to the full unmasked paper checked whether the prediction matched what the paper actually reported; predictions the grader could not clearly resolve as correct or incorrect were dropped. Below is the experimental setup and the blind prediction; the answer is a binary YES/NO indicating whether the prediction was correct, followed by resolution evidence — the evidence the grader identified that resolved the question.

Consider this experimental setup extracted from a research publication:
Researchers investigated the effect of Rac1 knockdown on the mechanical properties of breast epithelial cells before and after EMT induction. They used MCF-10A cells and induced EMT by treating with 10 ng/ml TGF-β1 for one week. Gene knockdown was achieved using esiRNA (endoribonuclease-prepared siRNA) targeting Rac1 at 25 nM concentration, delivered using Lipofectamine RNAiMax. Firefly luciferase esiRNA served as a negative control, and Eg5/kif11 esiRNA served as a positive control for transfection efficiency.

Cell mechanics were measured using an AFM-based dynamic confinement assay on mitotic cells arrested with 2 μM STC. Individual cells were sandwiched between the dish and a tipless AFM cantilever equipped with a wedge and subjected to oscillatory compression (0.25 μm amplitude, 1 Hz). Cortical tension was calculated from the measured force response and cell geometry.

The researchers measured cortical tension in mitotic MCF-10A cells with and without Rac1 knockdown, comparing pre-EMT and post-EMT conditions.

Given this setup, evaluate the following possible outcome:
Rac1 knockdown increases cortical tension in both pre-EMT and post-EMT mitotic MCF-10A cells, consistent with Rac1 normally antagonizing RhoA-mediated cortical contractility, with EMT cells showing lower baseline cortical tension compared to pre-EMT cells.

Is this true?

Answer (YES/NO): NO